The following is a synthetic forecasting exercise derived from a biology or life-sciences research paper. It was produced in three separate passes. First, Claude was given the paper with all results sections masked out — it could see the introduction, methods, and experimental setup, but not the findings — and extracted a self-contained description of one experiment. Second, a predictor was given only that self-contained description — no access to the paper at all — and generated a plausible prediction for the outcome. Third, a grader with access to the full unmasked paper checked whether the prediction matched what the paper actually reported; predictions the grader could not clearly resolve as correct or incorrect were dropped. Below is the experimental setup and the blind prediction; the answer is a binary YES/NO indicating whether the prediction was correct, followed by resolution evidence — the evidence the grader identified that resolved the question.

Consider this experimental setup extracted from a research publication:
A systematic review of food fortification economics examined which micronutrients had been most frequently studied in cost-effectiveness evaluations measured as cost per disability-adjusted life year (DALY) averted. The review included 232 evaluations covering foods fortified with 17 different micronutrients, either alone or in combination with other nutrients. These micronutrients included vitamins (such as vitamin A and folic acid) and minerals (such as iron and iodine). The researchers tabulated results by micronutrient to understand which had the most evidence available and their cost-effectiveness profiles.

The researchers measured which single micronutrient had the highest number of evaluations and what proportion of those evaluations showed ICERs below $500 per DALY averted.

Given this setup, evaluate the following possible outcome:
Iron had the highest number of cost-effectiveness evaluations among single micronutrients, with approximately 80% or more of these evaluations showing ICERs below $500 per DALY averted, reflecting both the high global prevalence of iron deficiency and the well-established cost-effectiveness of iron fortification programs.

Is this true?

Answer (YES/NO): NO